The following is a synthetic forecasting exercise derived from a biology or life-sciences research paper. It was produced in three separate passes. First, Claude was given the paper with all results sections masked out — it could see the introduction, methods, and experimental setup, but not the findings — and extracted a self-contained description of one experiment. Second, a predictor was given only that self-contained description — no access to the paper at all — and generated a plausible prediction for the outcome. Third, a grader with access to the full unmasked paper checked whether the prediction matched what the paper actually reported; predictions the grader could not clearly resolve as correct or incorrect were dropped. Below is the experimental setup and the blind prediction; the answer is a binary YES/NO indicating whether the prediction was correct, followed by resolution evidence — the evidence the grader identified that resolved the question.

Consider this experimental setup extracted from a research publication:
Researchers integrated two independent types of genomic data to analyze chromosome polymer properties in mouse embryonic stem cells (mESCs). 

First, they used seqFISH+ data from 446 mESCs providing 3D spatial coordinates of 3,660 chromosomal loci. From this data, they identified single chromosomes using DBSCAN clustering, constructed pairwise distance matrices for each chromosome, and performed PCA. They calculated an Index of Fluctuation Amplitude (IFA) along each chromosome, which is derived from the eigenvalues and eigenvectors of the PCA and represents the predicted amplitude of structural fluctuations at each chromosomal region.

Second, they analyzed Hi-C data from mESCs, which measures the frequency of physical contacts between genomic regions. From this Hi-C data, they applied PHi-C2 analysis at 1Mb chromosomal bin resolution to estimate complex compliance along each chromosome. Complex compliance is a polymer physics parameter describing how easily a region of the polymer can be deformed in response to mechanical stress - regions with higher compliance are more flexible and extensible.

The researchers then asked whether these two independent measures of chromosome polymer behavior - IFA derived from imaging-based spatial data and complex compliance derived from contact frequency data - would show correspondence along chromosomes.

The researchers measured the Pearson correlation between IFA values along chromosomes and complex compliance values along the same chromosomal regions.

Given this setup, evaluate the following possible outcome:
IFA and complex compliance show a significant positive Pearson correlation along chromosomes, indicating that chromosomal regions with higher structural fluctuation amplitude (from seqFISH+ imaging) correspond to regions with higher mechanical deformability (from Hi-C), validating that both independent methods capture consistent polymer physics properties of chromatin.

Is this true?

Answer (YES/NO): NO